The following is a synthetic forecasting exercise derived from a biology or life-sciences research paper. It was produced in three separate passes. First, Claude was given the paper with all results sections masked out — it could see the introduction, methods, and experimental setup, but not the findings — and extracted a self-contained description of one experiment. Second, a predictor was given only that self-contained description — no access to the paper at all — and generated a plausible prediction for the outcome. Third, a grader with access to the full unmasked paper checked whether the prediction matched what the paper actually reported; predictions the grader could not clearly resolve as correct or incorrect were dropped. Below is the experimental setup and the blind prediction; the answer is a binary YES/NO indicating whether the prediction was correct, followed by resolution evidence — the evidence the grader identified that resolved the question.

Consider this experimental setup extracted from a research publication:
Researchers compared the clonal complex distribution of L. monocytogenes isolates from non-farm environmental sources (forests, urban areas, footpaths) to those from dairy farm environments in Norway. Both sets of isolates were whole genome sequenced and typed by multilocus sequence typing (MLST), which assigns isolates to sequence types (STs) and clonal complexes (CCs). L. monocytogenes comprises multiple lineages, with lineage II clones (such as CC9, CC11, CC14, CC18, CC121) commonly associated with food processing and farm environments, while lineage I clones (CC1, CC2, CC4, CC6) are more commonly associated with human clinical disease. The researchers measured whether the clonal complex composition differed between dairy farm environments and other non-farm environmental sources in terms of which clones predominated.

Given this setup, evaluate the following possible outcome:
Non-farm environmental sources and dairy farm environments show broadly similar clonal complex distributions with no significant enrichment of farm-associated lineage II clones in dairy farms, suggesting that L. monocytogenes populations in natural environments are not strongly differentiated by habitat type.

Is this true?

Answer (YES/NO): YES